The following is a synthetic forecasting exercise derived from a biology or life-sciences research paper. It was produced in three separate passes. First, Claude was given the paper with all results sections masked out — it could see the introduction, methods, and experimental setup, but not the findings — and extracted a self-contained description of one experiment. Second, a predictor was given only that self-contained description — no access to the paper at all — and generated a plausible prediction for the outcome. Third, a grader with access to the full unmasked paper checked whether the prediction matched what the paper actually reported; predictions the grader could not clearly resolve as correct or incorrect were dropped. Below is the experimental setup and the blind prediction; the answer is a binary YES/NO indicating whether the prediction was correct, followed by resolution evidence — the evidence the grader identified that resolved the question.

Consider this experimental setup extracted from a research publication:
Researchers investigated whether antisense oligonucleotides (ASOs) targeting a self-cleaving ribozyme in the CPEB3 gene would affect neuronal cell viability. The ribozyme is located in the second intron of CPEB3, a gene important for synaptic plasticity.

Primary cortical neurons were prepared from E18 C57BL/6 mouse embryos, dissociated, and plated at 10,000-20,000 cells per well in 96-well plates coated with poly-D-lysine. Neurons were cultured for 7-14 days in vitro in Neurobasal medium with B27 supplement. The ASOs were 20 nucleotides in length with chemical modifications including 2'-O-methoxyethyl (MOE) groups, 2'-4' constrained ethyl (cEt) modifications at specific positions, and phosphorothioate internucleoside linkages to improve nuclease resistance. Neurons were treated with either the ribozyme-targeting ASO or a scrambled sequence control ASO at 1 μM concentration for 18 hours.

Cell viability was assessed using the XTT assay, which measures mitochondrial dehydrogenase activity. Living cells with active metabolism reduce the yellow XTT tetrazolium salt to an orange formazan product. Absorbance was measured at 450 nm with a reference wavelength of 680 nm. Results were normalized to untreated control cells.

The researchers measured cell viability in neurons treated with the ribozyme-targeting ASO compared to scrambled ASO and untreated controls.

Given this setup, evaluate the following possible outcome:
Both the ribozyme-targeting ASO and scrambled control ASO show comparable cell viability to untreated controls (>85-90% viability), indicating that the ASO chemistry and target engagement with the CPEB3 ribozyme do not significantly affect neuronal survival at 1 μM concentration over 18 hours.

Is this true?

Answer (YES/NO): YES